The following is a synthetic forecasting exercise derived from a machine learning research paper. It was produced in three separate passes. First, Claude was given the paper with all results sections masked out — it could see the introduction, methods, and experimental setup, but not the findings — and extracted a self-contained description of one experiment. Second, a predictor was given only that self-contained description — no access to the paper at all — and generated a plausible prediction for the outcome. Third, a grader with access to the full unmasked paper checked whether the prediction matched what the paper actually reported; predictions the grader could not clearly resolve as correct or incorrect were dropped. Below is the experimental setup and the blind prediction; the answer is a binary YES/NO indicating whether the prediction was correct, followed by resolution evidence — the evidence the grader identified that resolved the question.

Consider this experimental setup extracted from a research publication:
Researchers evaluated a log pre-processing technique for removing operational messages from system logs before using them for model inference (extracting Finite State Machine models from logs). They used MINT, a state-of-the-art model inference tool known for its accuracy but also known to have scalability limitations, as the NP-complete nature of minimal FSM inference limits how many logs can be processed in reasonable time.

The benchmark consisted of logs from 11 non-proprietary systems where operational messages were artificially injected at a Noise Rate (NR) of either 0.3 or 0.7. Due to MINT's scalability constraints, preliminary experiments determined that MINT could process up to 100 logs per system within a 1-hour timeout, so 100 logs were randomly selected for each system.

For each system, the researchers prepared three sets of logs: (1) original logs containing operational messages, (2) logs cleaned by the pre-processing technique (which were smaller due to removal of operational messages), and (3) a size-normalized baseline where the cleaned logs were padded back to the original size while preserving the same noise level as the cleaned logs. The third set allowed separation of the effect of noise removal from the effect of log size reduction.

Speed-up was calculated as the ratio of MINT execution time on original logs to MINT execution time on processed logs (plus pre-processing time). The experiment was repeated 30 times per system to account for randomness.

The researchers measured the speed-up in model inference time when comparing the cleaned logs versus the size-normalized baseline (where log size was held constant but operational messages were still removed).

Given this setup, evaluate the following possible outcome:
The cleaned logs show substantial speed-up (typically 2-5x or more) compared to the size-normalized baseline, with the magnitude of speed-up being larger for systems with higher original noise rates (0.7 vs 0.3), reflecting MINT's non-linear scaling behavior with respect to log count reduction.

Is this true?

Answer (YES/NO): NO